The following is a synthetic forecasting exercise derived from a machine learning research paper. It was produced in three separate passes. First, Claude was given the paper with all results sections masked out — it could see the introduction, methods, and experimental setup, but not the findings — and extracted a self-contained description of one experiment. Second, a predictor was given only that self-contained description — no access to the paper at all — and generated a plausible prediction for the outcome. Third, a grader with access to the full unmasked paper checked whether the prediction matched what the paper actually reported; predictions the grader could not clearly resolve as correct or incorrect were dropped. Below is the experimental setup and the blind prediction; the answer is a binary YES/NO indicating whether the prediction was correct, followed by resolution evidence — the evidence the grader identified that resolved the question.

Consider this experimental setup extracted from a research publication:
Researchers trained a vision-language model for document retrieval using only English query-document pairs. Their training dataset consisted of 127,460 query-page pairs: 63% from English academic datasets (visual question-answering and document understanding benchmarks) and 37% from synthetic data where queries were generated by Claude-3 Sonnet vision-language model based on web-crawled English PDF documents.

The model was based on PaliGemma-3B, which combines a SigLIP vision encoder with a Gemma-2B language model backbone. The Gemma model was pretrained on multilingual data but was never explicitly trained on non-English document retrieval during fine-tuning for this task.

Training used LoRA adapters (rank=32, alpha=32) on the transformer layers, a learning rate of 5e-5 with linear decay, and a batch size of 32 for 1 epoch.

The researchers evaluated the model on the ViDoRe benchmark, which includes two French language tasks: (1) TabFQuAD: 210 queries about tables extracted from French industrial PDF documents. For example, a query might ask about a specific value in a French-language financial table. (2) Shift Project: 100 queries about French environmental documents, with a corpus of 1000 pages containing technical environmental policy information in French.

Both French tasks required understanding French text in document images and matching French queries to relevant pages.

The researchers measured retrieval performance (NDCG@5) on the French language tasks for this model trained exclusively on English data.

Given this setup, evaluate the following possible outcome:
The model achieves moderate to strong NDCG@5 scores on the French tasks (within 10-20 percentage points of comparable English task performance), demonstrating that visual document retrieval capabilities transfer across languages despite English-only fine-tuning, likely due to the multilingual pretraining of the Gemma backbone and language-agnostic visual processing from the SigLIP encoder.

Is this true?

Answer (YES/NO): YES